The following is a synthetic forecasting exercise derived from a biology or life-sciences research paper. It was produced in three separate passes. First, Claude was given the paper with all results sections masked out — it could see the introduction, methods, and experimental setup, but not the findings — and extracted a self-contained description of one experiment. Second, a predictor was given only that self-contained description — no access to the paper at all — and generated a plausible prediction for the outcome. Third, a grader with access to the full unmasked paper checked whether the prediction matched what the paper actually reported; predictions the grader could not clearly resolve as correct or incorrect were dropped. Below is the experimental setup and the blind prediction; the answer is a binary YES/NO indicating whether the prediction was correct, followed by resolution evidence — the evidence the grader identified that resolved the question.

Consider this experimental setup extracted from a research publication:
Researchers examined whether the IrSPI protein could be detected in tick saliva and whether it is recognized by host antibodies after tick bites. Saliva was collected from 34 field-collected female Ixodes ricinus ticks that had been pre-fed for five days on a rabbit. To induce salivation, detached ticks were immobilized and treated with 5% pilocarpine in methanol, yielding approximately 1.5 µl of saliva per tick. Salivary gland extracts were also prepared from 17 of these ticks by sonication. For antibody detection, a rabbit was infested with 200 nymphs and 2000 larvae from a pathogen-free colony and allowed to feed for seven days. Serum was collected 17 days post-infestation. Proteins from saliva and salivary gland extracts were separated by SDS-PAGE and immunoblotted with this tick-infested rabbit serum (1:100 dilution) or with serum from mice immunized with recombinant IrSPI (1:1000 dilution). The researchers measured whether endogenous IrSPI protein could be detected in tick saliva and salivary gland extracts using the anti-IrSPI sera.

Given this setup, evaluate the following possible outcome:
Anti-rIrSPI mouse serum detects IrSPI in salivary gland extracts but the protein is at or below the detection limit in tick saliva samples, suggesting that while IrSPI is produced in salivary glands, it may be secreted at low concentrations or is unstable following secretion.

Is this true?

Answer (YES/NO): YES